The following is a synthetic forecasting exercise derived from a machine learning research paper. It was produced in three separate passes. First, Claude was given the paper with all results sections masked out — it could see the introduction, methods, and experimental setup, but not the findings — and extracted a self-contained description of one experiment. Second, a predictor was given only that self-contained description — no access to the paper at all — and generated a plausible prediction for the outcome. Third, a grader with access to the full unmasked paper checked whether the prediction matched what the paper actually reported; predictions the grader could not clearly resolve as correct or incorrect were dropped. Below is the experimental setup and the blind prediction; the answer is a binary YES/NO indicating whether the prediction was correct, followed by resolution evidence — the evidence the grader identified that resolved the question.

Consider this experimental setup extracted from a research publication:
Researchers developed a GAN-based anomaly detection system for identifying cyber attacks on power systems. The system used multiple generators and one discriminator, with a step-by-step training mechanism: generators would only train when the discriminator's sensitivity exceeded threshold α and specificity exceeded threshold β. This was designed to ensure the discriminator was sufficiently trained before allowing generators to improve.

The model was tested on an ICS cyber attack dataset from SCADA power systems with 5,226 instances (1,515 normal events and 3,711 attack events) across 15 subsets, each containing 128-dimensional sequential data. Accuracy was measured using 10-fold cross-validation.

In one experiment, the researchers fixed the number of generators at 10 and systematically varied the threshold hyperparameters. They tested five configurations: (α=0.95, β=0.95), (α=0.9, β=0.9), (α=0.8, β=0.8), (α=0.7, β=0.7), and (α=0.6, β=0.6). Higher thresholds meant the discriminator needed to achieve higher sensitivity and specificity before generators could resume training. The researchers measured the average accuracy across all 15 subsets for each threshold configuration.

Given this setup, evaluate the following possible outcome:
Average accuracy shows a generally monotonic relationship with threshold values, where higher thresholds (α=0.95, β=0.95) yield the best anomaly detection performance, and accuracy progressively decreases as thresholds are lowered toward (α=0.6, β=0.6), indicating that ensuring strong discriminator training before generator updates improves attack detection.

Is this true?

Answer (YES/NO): YES